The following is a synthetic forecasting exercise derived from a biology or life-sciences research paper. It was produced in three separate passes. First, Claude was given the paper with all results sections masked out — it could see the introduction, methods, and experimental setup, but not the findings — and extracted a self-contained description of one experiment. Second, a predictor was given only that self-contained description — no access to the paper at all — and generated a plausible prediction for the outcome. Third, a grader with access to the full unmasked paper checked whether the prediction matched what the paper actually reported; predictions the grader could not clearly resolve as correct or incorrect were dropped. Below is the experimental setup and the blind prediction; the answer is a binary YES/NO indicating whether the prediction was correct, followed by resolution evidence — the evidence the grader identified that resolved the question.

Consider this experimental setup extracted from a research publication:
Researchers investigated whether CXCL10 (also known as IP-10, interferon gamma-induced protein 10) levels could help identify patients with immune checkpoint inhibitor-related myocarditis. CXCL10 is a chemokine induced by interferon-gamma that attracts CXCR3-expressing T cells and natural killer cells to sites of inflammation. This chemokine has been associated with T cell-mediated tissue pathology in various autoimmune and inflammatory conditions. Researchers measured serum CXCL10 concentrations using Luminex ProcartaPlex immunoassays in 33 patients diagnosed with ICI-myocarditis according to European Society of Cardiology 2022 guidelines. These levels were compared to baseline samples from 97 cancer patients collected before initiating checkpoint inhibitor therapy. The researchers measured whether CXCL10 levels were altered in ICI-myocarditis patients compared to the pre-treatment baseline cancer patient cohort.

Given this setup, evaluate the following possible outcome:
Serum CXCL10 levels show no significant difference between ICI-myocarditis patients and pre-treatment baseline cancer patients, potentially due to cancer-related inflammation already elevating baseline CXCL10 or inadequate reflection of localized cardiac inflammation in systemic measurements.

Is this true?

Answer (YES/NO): NO